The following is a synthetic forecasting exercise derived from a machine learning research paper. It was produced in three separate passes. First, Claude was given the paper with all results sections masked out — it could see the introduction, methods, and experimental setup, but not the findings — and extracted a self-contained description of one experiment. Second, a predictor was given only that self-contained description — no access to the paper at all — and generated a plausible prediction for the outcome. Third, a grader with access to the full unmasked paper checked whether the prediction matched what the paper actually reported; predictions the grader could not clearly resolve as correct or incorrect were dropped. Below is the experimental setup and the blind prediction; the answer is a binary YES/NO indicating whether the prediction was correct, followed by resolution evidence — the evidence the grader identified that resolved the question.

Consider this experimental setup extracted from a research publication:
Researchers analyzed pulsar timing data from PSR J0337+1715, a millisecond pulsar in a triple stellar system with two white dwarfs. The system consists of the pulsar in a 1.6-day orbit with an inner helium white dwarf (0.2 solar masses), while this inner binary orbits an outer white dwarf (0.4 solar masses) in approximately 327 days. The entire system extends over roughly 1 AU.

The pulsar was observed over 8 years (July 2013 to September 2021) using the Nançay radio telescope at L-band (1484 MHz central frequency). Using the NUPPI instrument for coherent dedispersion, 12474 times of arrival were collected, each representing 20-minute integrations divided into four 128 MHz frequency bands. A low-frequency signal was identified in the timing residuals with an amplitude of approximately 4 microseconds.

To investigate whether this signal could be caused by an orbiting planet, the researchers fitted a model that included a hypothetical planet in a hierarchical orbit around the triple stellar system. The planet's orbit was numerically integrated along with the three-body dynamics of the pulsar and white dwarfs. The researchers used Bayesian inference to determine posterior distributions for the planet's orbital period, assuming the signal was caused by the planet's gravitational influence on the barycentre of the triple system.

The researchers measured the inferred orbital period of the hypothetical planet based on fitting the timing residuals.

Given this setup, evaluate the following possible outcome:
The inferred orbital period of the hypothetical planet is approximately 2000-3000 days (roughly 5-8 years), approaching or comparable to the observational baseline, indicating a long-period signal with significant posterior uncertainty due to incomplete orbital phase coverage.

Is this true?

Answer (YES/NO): NO